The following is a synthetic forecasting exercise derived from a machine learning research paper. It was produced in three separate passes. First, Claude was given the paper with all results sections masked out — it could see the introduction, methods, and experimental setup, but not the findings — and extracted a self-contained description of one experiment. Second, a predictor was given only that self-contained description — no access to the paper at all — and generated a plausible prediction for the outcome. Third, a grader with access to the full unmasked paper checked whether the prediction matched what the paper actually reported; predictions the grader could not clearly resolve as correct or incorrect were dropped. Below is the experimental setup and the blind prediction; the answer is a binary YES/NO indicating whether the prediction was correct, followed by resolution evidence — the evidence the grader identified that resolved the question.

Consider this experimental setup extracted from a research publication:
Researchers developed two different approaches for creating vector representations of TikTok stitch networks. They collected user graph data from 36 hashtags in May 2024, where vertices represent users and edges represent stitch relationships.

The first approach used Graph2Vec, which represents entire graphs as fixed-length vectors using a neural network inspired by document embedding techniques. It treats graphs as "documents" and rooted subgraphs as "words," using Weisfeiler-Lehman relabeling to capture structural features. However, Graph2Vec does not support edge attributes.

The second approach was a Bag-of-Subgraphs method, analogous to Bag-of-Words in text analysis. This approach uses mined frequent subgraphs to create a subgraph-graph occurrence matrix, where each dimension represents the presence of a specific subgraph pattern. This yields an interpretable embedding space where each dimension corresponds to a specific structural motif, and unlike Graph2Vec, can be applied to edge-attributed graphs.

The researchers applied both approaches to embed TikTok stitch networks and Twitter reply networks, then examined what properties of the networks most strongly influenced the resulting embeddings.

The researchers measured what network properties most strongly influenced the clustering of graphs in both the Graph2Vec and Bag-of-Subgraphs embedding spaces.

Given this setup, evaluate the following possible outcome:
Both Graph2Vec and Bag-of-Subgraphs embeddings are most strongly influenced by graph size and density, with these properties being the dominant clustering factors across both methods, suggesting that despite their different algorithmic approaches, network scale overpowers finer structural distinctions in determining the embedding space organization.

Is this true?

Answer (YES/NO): NO